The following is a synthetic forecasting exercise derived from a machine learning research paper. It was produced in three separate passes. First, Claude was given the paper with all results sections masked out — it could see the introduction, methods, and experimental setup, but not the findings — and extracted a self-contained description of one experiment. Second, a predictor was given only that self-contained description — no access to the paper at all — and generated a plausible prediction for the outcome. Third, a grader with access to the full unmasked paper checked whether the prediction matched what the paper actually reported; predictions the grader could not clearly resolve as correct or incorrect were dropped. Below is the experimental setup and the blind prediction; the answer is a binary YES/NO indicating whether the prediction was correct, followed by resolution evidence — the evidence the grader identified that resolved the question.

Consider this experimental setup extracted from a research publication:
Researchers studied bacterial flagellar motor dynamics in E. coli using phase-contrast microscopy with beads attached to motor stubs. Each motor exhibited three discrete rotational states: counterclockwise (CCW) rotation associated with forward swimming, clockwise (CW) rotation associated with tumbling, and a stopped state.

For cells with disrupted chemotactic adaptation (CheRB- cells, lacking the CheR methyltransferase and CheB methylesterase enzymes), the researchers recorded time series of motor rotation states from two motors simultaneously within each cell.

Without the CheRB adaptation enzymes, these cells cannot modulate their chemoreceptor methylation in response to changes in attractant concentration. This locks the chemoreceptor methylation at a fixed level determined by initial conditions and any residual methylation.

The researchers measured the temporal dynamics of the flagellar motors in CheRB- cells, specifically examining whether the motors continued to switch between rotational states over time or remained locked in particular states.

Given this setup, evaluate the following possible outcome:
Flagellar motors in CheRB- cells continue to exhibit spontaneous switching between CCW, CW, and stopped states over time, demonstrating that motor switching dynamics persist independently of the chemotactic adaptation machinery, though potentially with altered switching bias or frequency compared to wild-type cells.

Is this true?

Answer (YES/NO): YES